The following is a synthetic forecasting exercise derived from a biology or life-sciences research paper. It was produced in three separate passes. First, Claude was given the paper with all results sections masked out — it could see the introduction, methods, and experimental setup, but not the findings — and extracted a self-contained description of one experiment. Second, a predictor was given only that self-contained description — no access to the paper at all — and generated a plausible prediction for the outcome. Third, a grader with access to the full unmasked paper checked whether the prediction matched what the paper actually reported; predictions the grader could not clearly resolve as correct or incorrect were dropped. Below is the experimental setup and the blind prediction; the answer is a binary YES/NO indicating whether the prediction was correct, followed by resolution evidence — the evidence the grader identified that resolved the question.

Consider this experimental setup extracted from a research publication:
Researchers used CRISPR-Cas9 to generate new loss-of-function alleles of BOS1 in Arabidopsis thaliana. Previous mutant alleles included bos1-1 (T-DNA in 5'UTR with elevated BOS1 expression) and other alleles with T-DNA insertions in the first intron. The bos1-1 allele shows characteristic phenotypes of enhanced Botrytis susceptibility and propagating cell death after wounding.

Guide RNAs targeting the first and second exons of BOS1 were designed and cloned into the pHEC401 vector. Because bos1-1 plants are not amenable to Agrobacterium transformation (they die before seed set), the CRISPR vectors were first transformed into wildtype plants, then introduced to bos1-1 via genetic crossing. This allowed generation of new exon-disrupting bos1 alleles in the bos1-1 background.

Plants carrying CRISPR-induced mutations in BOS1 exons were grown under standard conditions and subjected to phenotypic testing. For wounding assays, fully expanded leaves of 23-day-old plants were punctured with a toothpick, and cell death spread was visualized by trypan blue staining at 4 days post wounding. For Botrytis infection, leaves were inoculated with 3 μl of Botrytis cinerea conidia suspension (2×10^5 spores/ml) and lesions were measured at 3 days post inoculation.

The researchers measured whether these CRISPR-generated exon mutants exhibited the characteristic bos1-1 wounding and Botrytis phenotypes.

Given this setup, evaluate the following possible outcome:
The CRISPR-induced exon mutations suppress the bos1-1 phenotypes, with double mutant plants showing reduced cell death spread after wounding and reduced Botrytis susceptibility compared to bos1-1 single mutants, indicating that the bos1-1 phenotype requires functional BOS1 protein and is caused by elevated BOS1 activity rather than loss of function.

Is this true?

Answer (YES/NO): YES